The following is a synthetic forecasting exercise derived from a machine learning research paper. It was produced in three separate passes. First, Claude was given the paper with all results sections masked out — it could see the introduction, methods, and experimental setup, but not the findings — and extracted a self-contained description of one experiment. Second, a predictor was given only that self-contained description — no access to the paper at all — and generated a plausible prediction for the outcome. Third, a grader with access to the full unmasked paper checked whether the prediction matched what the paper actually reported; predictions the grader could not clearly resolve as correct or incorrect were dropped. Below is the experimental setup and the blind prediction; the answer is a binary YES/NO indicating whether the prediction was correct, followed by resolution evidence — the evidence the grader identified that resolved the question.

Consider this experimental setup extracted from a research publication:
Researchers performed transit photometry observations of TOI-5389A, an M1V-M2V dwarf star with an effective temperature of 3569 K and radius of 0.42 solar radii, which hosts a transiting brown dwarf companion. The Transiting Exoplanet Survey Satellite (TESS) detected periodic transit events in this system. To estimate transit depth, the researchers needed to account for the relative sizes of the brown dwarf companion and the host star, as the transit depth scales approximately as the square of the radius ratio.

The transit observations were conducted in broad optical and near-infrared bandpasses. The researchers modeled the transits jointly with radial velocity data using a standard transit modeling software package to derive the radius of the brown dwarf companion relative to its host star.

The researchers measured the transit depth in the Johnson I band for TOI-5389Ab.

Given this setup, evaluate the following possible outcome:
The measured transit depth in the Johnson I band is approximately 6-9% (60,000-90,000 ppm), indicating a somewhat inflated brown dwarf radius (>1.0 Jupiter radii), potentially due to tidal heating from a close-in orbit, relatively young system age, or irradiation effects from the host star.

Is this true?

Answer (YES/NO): NO